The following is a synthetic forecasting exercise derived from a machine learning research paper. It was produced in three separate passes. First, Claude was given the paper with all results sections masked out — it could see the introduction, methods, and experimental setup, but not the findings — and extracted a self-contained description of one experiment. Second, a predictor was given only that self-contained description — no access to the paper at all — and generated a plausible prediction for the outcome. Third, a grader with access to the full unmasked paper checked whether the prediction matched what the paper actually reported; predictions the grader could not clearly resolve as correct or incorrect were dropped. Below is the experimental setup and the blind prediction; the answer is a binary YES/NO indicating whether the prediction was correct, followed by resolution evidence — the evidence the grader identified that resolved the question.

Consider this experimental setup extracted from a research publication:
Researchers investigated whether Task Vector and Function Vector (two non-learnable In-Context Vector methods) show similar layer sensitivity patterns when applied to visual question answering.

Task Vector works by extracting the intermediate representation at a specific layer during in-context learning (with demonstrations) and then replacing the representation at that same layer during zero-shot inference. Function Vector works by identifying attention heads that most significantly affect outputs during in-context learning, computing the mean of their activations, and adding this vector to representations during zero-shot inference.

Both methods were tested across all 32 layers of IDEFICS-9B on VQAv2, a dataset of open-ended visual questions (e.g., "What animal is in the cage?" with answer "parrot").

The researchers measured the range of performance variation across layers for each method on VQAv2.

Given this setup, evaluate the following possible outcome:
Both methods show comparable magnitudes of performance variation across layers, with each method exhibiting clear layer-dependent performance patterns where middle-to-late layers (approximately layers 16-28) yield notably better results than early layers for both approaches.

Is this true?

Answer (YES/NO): NO